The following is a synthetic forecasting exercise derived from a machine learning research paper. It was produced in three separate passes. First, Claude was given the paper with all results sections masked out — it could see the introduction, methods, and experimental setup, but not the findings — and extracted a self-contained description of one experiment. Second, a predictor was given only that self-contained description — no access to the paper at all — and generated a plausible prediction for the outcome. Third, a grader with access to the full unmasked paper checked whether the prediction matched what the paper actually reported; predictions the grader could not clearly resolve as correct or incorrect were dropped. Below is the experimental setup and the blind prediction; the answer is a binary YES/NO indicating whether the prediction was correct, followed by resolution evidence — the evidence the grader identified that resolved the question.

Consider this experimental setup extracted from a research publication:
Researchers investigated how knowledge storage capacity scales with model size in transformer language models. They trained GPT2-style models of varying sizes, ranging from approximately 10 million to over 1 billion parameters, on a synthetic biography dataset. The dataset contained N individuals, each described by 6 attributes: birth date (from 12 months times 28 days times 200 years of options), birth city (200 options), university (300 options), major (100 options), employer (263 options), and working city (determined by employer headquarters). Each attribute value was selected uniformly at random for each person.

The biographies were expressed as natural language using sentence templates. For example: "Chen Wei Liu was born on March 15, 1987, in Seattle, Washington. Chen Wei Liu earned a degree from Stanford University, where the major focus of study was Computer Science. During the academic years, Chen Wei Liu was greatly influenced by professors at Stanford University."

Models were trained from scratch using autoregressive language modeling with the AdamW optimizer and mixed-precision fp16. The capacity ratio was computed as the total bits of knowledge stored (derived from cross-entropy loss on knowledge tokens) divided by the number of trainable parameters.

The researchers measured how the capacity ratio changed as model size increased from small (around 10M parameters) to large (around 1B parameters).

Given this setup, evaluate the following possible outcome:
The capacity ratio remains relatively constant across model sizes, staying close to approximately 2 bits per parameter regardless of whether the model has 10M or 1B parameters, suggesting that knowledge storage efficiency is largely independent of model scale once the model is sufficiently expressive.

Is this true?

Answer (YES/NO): YES